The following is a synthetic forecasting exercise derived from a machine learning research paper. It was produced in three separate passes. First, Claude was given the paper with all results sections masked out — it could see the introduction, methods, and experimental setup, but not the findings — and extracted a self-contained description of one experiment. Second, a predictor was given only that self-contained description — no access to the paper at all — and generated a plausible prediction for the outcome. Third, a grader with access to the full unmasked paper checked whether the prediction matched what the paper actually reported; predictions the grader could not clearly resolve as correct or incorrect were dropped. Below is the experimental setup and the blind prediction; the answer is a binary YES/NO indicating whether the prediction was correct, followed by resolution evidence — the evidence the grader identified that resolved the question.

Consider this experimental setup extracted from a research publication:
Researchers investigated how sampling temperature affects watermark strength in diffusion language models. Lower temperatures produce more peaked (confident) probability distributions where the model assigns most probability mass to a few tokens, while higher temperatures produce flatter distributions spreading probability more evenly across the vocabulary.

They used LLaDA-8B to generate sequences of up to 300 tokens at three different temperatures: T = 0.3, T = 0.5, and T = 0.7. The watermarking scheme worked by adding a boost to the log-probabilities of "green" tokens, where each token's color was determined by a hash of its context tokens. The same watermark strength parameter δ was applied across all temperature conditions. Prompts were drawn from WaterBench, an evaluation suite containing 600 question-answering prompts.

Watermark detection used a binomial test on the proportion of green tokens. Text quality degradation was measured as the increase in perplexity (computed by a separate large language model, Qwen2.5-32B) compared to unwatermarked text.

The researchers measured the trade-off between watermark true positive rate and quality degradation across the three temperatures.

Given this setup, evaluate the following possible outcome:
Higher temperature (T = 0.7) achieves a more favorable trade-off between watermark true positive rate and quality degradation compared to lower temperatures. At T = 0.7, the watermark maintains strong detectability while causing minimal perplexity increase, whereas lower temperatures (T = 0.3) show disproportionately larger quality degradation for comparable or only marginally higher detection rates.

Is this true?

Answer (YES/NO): YES